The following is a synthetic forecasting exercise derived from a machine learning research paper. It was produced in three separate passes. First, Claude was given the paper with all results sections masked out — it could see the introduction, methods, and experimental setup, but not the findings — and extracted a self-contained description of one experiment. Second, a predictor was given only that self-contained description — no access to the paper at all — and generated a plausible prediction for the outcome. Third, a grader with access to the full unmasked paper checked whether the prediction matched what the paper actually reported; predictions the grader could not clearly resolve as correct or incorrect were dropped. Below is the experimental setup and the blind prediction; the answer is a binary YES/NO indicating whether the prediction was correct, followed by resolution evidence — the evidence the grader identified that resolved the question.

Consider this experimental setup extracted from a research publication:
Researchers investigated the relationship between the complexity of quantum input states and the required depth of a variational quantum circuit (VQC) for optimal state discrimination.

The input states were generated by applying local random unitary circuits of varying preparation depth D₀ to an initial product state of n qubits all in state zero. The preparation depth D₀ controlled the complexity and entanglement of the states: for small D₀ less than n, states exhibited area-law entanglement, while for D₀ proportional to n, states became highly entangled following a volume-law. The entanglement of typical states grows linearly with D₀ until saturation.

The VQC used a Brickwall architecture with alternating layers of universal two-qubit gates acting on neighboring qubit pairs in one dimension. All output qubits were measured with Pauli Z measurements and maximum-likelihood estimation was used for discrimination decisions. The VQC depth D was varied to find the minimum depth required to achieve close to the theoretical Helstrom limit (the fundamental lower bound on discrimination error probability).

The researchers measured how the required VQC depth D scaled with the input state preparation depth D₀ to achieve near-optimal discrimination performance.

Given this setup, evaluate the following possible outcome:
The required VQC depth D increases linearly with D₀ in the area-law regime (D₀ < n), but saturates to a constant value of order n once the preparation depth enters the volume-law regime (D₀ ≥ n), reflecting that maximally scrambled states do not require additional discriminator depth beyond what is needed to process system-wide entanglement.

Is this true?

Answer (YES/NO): NO